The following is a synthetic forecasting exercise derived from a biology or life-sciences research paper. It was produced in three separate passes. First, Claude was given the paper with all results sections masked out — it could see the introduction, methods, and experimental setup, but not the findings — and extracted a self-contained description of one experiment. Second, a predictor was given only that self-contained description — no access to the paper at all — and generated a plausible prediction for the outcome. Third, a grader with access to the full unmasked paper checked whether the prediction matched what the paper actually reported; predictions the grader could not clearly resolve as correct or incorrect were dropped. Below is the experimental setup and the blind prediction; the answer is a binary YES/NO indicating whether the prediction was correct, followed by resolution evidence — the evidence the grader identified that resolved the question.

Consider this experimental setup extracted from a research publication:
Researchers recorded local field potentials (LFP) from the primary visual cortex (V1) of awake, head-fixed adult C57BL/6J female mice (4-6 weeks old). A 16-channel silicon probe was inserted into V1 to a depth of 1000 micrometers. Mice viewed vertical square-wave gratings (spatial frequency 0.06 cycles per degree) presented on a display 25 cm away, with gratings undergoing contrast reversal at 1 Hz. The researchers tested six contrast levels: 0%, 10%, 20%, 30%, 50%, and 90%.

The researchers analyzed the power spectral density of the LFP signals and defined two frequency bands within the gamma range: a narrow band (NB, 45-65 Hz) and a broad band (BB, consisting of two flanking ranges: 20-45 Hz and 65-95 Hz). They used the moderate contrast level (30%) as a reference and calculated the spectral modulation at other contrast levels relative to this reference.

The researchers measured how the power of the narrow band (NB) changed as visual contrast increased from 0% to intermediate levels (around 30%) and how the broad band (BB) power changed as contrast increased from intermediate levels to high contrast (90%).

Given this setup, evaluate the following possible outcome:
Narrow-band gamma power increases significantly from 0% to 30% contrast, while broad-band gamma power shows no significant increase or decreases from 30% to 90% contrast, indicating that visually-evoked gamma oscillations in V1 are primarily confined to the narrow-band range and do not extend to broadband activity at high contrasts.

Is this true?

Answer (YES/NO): NO